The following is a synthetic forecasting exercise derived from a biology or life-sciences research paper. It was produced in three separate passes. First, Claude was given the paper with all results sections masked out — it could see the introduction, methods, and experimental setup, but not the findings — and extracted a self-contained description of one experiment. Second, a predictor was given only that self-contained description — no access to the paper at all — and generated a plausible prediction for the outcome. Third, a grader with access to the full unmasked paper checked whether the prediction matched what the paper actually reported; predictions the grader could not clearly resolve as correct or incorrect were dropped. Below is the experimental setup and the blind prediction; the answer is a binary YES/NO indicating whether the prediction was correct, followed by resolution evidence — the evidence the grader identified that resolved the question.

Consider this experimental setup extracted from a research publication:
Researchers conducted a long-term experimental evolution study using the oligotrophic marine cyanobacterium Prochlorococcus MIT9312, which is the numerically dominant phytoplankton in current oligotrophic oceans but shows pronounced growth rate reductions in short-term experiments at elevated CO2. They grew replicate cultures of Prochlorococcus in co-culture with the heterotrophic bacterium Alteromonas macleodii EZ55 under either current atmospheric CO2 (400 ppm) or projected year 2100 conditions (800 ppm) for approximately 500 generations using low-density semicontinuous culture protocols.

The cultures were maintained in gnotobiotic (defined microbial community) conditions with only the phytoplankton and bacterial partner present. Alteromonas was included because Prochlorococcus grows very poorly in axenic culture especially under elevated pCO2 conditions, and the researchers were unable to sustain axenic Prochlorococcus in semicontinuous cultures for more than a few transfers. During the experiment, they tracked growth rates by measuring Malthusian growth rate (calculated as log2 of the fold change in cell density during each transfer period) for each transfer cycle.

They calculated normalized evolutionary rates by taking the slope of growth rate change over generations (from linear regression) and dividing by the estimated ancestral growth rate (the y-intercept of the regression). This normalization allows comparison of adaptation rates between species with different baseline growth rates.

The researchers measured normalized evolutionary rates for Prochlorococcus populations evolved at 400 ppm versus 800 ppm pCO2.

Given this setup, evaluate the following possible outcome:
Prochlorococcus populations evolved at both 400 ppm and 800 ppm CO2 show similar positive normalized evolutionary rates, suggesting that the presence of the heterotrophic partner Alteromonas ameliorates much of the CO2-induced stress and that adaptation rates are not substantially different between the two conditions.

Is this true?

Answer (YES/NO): NO